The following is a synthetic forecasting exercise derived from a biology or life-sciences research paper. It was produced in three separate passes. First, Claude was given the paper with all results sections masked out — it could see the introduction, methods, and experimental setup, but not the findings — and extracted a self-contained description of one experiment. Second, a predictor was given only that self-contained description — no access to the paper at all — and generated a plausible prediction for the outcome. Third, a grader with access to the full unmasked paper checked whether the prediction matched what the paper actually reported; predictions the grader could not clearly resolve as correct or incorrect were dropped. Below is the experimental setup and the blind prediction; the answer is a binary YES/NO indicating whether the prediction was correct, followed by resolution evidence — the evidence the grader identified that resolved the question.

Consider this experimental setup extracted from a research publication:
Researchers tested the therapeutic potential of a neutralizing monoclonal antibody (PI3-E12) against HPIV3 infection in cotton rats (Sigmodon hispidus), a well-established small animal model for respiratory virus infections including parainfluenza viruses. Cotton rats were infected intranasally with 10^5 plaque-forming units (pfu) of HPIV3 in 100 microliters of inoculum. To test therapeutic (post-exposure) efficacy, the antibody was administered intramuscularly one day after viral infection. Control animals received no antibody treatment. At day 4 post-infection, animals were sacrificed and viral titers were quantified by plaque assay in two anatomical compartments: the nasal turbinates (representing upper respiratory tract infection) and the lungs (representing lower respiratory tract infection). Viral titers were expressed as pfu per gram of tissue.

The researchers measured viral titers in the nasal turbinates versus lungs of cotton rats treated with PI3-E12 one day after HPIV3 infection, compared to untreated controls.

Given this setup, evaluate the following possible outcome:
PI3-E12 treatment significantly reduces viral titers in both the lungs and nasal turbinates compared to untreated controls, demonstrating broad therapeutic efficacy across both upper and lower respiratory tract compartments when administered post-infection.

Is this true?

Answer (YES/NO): NO